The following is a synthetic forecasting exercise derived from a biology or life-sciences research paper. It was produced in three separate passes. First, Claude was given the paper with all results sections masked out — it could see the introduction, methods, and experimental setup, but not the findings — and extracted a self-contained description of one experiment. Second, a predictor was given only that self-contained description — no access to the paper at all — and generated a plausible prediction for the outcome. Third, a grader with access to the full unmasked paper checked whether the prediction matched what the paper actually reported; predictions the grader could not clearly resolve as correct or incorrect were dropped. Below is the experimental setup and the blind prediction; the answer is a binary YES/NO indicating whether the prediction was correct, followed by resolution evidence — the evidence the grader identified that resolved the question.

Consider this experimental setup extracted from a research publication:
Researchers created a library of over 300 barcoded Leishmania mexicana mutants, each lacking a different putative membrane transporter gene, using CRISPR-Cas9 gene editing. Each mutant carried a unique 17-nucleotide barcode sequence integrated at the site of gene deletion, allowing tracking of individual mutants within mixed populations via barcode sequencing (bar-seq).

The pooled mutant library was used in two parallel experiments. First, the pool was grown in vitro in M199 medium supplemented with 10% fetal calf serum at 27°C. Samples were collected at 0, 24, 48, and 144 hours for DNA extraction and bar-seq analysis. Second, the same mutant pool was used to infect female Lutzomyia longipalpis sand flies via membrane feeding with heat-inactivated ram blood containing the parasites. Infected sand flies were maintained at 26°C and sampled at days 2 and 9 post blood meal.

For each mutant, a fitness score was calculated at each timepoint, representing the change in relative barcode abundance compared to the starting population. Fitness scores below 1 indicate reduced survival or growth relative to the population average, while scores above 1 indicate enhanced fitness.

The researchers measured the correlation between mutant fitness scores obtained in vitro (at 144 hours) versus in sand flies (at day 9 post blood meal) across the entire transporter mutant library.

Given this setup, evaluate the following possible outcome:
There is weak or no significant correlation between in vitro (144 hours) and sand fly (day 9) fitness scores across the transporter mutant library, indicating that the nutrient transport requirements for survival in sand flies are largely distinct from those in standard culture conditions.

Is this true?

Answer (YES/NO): NO